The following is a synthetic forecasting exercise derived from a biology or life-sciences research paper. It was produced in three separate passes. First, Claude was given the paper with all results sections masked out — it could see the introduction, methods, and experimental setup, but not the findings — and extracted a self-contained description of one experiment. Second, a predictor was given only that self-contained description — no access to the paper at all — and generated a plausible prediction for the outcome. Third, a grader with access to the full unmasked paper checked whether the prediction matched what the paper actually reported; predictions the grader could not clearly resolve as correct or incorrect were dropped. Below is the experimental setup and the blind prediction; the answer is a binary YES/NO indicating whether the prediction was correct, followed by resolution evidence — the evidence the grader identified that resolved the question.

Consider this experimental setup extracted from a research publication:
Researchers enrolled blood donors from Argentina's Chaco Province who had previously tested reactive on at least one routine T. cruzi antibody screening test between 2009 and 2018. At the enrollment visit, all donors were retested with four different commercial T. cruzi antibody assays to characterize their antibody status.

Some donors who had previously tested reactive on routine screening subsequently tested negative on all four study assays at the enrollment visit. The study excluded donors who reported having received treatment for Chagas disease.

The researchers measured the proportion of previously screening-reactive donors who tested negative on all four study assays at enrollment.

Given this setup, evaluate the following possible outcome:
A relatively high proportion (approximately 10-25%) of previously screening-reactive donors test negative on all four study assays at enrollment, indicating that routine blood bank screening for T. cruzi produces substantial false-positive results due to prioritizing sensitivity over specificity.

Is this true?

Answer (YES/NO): YES